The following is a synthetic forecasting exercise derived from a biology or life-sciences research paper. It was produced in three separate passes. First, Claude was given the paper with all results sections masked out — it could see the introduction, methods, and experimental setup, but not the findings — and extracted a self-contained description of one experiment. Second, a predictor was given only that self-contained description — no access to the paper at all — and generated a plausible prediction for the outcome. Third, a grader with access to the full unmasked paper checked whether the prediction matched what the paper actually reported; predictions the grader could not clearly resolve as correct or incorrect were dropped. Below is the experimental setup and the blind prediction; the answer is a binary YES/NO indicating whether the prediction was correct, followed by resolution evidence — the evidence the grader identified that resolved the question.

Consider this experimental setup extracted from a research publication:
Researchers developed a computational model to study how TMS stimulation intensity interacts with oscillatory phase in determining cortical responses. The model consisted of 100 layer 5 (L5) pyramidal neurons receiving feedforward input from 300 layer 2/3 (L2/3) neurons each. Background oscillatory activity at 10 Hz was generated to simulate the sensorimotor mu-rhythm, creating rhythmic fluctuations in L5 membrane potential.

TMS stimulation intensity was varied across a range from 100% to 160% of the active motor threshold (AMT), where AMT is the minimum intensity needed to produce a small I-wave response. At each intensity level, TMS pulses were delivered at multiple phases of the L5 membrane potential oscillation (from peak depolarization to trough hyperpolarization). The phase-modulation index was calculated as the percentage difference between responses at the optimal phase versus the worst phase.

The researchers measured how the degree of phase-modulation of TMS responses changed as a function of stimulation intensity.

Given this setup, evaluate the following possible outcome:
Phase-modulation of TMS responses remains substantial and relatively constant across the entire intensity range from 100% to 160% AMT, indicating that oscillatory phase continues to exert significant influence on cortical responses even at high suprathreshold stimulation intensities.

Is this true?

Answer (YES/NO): NO